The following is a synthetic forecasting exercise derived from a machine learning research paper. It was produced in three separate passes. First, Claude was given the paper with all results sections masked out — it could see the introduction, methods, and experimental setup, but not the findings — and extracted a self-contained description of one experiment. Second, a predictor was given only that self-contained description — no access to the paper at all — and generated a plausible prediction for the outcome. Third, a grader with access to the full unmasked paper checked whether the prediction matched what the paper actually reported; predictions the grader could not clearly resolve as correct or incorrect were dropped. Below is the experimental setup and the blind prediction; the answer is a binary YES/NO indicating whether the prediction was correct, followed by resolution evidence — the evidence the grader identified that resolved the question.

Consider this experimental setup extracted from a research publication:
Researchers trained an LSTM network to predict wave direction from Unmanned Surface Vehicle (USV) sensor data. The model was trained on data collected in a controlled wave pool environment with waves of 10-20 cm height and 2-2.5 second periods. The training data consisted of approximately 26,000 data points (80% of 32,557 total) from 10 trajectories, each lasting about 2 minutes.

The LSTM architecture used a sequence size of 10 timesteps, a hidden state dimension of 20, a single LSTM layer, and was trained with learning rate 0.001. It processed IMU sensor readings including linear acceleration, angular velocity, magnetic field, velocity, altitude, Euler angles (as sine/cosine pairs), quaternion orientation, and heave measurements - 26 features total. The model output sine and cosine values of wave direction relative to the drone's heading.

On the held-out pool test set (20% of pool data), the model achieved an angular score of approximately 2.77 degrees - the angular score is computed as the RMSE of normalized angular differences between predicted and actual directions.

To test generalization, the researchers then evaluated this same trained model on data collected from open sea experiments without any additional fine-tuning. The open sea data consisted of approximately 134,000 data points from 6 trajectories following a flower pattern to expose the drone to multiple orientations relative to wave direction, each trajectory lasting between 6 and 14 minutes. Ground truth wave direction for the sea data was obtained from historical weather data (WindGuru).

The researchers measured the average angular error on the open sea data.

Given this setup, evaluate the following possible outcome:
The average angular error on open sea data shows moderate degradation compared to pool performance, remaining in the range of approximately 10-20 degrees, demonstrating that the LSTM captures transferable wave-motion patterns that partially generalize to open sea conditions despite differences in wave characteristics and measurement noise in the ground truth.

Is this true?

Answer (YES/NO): NO